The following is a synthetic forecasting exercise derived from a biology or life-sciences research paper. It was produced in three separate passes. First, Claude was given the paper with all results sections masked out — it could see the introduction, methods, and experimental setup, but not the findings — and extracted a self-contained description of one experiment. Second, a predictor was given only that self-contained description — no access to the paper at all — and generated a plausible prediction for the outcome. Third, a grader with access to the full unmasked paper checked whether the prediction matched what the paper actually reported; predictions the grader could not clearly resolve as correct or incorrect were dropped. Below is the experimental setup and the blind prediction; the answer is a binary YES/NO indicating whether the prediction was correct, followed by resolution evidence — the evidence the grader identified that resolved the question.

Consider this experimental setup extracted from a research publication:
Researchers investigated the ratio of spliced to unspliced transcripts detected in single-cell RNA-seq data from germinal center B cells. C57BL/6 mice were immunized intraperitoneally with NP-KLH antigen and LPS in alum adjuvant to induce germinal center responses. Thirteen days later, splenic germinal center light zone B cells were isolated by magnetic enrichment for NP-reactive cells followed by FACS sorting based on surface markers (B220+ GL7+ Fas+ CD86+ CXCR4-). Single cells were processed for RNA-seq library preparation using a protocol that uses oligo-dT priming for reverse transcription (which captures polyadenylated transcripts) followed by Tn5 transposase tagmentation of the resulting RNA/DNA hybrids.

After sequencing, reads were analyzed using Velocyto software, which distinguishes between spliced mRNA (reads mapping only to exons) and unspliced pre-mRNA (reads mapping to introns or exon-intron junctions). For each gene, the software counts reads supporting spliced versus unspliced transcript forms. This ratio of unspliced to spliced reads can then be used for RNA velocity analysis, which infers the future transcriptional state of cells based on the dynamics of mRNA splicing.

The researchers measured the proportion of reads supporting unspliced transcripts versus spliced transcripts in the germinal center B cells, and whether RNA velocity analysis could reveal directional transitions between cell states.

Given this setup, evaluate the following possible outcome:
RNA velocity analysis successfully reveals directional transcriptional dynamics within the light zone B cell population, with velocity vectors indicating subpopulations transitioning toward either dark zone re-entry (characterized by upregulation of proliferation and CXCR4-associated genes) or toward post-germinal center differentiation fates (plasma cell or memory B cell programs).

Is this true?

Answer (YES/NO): YES